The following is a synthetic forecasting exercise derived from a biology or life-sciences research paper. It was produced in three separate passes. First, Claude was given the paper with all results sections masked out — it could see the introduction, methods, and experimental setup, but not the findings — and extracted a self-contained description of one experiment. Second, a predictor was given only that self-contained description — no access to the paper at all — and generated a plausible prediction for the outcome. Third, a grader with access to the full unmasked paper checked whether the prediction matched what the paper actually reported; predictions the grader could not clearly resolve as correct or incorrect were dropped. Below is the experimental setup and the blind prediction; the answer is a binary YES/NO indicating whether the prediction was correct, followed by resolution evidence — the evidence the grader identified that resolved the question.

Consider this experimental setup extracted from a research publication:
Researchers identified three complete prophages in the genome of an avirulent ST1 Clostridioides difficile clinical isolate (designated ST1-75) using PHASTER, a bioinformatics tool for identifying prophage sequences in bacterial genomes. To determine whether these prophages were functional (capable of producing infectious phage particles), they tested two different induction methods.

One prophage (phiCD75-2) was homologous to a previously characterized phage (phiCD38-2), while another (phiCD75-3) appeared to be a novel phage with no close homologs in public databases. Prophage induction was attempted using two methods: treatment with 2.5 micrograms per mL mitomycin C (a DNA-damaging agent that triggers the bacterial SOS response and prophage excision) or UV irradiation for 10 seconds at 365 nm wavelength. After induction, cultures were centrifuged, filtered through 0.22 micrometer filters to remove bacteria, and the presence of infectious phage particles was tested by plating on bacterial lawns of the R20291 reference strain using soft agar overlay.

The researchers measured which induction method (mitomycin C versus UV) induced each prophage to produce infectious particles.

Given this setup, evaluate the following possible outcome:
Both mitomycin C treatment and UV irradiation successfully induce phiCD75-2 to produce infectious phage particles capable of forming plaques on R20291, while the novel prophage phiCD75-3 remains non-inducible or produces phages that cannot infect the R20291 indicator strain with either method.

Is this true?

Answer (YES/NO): NO